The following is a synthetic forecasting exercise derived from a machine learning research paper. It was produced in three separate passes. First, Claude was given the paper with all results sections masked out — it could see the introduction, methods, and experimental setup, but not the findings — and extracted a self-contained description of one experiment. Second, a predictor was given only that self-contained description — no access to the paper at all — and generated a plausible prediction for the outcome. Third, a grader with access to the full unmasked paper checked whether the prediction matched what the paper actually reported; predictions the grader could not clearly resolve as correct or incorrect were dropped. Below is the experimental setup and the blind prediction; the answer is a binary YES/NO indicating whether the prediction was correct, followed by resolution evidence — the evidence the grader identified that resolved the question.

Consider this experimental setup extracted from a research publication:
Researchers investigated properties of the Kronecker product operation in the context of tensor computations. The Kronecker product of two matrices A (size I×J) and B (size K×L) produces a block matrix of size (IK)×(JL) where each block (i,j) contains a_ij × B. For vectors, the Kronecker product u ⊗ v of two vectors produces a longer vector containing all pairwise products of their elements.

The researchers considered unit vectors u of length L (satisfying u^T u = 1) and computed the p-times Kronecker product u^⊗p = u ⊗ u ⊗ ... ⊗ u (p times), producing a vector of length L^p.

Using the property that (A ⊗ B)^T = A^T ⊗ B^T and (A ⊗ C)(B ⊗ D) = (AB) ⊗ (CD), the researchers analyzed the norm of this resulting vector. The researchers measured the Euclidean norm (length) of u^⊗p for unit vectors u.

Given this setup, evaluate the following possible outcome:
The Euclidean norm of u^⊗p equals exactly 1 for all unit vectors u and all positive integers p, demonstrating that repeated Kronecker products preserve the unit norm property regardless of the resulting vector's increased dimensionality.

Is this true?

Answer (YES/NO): YES